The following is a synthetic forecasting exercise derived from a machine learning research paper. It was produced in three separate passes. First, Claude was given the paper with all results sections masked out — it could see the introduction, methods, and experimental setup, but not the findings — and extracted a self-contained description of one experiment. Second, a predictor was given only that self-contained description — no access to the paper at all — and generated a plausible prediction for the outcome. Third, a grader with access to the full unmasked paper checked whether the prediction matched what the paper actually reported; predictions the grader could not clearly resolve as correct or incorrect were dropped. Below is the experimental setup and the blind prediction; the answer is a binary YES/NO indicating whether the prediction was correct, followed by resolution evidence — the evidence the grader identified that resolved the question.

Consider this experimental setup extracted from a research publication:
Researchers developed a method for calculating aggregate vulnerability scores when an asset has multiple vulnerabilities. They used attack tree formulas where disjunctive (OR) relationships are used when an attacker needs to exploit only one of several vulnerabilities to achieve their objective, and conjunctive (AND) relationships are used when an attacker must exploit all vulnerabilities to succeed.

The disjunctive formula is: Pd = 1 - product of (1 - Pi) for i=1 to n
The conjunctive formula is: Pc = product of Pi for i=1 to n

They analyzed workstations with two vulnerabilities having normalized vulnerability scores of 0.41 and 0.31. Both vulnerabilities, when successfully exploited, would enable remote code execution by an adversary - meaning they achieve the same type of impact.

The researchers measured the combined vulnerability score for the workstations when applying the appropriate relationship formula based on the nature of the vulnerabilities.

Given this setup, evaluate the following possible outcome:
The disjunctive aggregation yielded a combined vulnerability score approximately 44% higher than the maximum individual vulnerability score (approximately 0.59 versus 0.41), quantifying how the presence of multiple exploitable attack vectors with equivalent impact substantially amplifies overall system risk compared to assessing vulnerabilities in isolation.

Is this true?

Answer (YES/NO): YES